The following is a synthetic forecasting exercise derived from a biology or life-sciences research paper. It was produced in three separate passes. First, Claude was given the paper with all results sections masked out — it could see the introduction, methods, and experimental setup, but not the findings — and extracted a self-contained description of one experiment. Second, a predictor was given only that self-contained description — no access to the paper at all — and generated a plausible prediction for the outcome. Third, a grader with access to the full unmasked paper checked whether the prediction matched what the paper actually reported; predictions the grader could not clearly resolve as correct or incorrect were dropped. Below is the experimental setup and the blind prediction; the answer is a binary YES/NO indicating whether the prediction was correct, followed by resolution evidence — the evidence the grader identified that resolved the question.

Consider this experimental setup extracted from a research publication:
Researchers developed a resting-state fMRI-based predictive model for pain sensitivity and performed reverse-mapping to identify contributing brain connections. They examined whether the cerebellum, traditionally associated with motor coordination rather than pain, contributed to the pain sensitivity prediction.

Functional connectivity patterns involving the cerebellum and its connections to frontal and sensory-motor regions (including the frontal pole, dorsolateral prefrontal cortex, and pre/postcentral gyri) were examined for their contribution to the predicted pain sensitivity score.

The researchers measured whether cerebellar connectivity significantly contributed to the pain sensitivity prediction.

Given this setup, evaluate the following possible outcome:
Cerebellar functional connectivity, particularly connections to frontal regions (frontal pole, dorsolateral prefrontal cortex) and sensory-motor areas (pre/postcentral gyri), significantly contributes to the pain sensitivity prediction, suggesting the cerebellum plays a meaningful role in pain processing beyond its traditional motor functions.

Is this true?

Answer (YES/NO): YES